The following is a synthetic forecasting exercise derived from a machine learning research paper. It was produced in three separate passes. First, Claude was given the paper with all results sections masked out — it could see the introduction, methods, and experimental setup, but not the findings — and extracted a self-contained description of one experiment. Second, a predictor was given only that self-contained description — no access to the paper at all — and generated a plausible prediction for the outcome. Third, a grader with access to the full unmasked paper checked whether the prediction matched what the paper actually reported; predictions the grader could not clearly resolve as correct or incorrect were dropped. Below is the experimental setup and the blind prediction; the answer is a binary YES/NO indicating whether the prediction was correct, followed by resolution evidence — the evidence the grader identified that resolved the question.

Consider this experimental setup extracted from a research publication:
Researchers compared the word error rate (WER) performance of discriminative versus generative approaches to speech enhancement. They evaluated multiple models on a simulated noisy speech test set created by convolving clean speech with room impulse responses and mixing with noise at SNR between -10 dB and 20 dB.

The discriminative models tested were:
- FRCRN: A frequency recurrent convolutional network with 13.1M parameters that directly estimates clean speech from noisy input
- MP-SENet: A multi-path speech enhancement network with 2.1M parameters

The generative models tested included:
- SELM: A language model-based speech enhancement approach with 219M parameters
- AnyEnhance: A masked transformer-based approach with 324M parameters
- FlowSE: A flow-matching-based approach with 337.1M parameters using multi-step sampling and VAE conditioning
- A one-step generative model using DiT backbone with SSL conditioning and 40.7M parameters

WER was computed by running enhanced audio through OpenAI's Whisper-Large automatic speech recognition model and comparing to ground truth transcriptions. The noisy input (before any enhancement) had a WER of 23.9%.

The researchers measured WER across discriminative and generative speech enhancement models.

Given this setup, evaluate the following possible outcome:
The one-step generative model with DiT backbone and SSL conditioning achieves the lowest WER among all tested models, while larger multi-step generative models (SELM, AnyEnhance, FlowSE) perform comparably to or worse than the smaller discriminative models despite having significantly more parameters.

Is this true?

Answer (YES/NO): NO